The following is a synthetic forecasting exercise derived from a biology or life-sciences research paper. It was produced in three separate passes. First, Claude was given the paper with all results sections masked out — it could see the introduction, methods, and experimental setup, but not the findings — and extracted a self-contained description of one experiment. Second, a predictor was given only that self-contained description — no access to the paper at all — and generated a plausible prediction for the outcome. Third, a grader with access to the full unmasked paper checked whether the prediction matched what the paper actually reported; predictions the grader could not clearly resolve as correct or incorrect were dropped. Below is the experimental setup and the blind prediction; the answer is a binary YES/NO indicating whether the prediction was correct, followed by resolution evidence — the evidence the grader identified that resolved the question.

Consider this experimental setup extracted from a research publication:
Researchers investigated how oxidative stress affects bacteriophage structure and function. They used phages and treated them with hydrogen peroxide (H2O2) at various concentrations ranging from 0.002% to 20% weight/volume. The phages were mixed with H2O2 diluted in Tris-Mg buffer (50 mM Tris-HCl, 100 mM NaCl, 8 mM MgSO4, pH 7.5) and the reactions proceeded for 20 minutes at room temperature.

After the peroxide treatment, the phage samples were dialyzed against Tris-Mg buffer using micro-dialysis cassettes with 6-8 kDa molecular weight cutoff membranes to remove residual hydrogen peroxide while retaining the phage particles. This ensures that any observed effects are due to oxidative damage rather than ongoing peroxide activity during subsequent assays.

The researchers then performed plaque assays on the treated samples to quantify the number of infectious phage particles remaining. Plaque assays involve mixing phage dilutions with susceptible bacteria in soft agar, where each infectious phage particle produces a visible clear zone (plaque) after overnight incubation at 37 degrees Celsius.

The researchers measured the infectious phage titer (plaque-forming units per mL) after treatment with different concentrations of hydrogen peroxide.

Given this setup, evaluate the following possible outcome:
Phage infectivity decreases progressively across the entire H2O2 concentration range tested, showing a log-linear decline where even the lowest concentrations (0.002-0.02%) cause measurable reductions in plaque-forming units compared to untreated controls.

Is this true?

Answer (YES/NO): NO